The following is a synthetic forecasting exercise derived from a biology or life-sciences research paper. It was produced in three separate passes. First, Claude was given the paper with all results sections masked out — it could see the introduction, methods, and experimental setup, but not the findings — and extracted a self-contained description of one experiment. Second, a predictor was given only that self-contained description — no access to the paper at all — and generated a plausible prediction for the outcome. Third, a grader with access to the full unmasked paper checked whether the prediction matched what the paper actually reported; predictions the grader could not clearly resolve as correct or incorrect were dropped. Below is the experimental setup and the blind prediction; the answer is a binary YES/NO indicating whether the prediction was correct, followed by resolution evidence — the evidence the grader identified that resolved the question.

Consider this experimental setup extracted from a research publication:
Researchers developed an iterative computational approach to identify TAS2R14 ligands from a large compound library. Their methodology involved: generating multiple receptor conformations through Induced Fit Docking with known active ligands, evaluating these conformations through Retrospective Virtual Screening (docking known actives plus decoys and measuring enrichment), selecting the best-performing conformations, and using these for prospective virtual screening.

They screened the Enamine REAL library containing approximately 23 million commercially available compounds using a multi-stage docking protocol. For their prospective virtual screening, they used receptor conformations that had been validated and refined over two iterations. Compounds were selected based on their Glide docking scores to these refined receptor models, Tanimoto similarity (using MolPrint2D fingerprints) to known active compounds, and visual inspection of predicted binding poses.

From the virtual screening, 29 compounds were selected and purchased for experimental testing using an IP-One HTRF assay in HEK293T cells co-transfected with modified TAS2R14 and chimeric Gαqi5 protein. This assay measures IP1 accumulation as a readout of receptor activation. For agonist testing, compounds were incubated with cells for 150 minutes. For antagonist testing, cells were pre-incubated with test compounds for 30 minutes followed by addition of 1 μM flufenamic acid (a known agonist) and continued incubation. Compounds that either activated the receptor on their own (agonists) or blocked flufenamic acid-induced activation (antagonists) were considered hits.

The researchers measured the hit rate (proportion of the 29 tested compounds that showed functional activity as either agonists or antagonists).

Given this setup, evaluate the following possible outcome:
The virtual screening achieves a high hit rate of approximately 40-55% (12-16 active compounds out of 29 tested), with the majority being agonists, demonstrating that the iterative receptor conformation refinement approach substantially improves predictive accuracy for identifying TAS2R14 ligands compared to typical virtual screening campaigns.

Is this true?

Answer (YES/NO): NO